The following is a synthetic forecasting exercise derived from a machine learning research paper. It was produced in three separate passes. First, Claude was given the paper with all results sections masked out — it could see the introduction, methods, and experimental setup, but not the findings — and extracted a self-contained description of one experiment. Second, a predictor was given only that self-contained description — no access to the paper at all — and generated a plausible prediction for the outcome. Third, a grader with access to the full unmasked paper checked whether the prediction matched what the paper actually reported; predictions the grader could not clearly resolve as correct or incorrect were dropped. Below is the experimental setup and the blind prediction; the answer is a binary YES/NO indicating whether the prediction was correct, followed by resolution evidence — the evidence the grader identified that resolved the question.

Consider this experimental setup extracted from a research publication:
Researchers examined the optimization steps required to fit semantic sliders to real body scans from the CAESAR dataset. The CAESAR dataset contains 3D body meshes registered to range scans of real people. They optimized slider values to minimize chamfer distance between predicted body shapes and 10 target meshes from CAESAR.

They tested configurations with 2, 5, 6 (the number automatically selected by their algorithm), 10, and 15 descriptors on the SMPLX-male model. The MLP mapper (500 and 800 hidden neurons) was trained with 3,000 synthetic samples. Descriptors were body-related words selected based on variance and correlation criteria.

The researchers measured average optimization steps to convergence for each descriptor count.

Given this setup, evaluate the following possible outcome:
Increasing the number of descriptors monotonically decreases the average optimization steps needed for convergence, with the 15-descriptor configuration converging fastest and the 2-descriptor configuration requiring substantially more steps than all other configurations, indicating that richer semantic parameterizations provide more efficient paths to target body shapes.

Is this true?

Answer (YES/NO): NO